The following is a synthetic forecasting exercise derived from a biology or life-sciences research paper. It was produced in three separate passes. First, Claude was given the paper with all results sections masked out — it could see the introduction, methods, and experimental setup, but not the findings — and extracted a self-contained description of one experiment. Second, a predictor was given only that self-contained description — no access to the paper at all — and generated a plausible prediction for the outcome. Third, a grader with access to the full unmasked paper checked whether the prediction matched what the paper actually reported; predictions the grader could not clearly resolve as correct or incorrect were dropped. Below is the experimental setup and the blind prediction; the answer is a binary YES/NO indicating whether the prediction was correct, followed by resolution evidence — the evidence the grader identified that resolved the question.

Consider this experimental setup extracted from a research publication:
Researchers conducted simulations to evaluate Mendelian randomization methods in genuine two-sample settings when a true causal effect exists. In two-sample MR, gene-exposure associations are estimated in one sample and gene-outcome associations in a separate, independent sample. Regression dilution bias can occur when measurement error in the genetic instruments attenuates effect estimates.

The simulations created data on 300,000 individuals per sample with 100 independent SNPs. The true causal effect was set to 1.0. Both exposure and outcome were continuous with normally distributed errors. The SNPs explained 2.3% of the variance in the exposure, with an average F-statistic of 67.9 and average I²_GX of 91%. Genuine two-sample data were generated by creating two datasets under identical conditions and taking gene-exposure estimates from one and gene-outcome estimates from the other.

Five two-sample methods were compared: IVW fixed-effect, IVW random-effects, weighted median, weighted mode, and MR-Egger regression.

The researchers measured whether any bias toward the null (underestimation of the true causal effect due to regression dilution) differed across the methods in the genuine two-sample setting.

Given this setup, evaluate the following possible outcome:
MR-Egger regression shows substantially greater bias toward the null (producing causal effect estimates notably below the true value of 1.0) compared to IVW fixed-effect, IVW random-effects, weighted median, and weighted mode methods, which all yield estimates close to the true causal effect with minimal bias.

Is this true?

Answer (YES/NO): YES